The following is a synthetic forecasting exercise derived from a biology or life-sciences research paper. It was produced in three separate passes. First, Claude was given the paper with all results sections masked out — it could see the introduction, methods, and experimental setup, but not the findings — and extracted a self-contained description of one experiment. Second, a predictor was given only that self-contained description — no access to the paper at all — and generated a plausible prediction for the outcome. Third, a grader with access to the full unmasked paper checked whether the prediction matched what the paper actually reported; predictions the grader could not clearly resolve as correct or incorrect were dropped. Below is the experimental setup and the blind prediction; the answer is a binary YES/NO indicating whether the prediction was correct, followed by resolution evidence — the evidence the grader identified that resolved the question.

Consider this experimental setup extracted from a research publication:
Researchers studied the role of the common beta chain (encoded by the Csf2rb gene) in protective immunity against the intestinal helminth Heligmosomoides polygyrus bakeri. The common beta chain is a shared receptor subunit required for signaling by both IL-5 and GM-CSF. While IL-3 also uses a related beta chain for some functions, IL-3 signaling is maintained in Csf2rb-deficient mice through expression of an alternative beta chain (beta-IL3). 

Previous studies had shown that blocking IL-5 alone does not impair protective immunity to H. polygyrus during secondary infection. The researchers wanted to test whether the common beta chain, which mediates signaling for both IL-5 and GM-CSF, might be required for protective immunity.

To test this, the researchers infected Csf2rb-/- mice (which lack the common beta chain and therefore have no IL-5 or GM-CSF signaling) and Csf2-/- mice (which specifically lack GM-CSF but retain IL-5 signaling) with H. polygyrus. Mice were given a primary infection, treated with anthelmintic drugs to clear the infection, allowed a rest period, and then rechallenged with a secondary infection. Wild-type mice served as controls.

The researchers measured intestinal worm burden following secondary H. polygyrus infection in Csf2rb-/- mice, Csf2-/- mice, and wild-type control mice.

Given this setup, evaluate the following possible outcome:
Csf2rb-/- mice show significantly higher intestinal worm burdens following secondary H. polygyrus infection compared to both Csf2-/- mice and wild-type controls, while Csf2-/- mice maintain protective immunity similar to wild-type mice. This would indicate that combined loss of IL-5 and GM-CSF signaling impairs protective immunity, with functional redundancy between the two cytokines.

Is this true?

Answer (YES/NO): YES